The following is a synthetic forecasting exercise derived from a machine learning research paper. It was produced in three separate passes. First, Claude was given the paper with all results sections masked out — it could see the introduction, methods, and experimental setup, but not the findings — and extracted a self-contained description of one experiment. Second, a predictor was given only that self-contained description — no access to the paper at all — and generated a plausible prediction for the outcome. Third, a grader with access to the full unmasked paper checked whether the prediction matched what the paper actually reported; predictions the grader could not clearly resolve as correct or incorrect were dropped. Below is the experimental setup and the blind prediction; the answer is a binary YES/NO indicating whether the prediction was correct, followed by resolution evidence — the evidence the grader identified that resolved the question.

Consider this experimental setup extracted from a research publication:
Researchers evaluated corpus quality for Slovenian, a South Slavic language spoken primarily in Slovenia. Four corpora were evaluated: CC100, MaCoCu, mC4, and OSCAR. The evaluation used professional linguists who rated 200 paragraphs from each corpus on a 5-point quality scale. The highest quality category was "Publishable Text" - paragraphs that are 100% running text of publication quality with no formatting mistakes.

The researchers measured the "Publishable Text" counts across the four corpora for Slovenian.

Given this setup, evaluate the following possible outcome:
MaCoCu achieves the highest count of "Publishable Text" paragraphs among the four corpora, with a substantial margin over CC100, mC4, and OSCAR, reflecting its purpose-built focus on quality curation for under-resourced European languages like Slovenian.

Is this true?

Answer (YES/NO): NO